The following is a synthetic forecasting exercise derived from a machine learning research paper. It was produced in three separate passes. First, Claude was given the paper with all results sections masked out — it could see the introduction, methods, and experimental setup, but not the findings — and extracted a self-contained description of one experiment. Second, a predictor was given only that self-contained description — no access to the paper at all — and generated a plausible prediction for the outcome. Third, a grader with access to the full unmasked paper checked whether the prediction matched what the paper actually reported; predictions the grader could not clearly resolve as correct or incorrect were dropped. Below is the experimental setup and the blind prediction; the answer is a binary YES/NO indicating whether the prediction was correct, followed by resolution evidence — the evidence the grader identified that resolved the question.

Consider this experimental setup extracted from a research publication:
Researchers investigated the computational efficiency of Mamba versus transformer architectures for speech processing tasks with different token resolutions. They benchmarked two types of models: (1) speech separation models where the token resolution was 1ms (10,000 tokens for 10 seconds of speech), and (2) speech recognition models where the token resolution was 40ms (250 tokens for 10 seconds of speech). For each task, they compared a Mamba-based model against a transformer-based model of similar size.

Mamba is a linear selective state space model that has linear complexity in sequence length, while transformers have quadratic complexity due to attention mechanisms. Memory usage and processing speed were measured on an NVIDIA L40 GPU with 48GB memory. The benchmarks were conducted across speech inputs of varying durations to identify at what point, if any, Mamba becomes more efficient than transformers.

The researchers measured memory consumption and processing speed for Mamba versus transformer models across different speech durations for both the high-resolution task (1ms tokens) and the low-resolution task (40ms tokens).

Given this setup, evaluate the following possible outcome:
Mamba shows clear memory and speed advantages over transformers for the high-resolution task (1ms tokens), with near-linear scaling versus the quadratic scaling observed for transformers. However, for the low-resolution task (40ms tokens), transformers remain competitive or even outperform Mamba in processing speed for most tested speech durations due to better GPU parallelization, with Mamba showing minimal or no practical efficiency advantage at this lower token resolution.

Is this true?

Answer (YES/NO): NO